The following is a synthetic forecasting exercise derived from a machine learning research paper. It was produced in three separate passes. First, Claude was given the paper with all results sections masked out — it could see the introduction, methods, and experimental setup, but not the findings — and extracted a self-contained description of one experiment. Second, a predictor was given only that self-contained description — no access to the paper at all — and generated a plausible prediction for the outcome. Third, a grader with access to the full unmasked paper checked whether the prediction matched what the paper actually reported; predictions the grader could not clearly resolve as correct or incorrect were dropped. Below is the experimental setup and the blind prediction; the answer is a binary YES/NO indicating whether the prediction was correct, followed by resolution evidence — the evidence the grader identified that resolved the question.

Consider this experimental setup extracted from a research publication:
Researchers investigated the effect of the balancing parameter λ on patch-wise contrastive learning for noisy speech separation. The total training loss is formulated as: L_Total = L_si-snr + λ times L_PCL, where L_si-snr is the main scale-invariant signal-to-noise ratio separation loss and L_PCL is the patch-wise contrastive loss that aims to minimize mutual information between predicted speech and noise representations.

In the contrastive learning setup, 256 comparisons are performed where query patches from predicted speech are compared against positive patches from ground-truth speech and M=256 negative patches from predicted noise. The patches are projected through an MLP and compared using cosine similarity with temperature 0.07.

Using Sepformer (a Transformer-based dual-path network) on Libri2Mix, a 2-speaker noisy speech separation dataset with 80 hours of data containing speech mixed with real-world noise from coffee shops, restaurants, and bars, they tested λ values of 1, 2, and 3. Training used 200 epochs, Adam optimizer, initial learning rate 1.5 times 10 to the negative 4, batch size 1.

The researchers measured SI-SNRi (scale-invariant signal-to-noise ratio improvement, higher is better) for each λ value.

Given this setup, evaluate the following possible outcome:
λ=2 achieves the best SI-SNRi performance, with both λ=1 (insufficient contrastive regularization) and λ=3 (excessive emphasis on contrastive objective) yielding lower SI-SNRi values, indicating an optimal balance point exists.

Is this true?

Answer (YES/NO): YES